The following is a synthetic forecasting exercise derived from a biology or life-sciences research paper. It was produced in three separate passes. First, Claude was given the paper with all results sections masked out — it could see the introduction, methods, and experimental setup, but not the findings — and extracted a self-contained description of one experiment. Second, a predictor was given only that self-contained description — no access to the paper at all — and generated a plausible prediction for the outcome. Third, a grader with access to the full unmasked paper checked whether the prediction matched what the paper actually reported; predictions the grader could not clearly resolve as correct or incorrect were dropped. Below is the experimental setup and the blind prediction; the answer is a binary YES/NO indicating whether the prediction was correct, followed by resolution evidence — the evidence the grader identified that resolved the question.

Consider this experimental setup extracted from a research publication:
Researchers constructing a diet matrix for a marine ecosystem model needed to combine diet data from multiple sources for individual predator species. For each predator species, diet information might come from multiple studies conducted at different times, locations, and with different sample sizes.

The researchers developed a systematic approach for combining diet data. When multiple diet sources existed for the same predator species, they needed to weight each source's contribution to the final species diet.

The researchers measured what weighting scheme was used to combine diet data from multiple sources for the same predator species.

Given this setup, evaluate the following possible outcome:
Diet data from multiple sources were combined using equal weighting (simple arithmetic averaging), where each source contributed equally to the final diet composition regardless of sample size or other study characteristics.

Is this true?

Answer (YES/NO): NO